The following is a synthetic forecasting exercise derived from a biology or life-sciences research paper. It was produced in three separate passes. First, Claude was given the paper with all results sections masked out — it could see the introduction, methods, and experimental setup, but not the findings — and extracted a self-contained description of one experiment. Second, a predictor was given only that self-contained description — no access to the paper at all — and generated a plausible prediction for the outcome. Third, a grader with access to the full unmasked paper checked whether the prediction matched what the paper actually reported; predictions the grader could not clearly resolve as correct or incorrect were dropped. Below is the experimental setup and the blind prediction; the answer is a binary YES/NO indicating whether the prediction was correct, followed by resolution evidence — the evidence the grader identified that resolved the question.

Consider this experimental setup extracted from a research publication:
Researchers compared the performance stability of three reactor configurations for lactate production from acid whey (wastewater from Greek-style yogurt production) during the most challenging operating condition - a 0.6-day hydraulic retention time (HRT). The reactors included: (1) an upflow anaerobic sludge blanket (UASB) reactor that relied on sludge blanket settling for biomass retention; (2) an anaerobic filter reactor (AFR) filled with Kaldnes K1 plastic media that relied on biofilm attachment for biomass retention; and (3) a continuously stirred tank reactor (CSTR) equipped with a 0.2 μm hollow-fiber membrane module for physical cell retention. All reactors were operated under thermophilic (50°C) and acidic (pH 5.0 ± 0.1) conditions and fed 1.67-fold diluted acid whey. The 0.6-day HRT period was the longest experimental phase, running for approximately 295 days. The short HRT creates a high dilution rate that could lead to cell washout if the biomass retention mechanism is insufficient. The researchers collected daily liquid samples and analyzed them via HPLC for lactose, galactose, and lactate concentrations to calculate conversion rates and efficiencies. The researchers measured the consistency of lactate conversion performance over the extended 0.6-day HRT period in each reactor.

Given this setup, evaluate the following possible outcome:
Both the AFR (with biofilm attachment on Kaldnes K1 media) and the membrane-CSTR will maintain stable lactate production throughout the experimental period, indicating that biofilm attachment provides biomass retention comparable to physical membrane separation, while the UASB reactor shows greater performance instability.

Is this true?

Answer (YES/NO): NO